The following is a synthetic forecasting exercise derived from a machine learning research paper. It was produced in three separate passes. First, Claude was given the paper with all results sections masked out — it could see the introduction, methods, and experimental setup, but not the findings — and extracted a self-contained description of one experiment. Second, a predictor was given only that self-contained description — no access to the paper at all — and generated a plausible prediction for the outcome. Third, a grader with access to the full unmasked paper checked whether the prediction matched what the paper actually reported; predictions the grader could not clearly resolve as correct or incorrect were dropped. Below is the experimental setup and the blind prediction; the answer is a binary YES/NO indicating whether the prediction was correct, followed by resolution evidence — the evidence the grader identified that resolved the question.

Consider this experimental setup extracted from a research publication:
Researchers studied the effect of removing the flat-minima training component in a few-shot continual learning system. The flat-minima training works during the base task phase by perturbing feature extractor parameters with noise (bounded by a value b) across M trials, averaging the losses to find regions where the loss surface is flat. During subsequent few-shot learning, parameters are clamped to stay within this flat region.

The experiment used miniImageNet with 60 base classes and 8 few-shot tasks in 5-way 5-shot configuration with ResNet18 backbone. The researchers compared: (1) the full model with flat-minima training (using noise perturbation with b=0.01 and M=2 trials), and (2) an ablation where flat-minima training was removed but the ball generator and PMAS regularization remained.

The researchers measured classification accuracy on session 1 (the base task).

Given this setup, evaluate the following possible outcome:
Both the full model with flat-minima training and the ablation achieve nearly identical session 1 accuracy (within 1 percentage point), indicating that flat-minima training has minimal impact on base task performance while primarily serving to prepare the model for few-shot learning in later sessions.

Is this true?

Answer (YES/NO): NO